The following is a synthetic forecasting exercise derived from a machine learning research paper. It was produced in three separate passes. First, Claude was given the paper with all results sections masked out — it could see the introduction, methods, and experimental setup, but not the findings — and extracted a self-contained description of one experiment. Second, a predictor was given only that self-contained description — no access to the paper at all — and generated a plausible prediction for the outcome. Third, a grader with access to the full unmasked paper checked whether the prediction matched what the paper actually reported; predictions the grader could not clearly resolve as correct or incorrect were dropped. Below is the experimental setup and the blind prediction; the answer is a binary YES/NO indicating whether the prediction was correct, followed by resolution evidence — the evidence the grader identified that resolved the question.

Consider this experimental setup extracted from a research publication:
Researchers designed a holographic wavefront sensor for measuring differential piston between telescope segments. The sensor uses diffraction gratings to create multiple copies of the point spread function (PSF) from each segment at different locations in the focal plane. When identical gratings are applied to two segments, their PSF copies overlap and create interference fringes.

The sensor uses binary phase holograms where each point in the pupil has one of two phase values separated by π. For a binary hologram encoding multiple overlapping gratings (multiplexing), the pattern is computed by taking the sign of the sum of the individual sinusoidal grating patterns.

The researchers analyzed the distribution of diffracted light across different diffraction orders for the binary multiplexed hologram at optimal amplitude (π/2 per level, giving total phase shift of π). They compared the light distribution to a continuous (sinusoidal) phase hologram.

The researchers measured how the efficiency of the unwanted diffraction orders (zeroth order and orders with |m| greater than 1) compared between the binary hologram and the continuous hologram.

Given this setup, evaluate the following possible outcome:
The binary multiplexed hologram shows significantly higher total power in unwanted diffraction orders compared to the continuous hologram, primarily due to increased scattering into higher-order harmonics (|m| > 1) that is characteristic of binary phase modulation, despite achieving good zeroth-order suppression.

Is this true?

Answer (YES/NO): NO